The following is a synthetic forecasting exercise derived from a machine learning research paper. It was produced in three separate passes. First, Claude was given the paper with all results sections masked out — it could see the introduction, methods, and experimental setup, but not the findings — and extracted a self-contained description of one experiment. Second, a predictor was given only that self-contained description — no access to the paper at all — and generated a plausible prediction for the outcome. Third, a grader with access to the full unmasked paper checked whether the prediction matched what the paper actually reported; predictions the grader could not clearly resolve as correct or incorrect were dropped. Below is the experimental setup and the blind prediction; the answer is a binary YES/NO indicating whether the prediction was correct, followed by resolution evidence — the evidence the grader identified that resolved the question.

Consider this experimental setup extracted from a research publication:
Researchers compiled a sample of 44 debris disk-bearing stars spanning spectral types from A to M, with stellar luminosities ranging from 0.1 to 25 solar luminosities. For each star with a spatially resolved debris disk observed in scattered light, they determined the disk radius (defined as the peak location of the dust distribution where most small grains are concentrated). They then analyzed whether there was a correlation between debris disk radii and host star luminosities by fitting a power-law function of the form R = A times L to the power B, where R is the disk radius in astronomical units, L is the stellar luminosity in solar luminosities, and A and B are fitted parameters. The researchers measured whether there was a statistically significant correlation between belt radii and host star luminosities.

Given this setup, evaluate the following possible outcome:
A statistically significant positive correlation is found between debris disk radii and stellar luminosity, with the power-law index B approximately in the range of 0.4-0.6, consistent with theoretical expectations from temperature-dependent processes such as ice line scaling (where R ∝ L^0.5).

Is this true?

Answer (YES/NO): NO